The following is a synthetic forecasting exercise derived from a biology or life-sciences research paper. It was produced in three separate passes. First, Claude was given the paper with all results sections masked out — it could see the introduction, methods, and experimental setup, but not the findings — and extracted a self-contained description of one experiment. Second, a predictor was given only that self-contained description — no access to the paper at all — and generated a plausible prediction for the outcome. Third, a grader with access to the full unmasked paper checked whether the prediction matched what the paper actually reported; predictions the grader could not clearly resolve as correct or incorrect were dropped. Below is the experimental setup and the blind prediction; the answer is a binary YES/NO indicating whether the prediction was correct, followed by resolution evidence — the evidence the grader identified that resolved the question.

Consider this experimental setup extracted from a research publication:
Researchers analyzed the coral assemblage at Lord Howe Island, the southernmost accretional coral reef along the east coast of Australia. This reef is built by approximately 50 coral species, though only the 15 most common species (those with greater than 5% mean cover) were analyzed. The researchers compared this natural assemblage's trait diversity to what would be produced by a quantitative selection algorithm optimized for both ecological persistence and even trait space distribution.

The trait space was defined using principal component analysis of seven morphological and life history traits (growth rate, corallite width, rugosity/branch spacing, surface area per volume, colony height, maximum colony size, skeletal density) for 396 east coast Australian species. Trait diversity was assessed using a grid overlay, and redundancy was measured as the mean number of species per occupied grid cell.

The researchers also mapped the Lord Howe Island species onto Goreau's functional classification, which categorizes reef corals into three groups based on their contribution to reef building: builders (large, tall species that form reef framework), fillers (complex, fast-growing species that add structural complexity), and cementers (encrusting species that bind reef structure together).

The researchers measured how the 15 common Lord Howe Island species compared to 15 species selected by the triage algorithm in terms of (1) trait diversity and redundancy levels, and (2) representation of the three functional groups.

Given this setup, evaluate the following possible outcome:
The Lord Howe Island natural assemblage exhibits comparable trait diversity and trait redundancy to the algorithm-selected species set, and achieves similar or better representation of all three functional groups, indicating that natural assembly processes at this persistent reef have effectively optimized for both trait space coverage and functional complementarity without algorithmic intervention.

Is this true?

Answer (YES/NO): NO